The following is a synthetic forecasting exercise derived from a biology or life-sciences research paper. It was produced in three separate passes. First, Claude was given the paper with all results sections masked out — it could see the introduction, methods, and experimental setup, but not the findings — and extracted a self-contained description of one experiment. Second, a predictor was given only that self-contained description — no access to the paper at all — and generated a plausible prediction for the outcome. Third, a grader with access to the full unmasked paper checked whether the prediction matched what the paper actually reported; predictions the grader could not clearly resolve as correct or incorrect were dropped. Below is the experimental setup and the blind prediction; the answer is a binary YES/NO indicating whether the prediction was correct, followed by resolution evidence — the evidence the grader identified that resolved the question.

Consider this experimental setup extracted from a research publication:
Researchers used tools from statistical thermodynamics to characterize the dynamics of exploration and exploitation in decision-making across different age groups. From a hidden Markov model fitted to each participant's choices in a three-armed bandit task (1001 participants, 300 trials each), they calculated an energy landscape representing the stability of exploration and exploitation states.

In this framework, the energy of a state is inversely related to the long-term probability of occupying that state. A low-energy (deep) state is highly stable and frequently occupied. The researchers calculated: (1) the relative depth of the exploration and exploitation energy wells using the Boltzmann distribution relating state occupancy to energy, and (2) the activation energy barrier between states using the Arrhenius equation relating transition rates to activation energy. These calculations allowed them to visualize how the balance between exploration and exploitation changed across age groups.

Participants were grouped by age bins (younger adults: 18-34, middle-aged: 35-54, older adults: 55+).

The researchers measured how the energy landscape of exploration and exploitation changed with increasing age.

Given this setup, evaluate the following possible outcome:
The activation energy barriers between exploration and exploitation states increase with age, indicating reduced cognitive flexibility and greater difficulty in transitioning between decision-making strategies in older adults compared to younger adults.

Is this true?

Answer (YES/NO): NO